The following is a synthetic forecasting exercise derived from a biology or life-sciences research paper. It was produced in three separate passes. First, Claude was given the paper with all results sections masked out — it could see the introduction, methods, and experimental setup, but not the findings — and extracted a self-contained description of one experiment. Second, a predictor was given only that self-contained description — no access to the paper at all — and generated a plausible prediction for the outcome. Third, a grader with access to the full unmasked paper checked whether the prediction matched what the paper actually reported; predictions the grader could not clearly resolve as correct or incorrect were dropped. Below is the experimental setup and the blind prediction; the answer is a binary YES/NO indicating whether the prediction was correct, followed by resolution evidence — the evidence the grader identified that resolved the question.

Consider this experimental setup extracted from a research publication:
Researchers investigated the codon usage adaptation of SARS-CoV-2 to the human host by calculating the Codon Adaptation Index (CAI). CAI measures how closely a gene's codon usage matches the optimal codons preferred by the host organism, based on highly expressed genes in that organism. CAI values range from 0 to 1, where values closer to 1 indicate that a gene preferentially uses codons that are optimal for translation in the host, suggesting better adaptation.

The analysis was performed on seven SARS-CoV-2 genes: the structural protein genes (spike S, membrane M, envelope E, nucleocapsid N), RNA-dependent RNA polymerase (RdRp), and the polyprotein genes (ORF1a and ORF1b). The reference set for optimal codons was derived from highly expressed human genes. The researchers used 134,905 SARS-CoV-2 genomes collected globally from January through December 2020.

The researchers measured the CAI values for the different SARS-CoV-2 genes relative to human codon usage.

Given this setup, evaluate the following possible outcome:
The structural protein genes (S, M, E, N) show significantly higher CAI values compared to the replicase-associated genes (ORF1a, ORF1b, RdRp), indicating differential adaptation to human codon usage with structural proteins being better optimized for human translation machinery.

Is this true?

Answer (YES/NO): NO